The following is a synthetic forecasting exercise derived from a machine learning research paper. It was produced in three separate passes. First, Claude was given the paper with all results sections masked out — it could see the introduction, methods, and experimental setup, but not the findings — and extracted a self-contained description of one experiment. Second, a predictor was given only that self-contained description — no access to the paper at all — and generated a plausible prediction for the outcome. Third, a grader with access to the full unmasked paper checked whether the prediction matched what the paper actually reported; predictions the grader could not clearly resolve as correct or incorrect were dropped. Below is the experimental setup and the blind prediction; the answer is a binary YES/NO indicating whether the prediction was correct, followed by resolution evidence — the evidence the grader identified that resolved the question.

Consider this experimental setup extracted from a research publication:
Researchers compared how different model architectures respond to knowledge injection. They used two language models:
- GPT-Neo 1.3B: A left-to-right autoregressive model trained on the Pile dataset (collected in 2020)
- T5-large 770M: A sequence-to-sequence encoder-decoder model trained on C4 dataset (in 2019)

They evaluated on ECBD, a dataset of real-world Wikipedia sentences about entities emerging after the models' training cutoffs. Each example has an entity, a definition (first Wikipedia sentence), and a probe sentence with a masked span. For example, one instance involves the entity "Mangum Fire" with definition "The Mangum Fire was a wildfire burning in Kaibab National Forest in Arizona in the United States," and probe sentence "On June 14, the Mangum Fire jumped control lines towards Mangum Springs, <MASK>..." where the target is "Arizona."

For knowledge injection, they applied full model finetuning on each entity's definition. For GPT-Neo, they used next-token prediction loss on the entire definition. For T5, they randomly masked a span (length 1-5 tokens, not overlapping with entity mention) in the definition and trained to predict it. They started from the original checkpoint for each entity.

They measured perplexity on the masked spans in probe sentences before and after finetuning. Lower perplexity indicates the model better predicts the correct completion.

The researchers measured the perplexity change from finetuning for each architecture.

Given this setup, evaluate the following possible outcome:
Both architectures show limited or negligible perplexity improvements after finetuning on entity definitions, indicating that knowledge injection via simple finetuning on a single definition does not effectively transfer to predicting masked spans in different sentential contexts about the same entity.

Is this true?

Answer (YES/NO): YES